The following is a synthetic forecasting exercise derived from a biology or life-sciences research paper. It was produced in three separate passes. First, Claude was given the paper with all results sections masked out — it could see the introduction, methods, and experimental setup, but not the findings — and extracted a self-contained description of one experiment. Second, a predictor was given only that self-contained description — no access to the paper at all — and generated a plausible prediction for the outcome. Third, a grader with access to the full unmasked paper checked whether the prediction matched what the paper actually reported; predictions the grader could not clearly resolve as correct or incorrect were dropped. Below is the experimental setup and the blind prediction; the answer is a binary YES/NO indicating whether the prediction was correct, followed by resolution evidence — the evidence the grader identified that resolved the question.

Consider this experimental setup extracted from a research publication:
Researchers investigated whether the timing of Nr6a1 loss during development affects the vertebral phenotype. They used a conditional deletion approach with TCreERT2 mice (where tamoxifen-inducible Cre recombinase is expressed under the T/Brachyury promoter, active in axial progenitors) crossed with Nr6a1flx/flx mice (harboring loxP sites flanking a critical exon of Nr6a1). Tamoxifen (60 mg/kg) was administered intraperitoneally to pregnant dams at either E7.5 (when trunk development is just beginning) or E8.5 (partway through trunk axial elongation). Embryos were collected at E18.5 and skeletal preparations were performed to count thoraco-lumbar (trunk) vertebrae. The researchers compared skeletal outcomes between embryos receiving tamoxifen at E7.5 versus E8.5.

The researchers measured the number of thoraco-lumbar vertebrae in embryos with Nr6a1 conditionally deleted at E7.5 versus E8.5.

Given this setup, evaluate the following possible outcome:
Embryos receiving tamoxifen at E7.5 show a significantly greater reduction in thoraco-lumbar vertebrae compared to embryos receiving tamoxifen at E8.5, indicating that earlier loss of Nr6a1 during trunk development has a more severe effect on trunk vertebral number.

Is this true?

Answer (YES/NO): YES